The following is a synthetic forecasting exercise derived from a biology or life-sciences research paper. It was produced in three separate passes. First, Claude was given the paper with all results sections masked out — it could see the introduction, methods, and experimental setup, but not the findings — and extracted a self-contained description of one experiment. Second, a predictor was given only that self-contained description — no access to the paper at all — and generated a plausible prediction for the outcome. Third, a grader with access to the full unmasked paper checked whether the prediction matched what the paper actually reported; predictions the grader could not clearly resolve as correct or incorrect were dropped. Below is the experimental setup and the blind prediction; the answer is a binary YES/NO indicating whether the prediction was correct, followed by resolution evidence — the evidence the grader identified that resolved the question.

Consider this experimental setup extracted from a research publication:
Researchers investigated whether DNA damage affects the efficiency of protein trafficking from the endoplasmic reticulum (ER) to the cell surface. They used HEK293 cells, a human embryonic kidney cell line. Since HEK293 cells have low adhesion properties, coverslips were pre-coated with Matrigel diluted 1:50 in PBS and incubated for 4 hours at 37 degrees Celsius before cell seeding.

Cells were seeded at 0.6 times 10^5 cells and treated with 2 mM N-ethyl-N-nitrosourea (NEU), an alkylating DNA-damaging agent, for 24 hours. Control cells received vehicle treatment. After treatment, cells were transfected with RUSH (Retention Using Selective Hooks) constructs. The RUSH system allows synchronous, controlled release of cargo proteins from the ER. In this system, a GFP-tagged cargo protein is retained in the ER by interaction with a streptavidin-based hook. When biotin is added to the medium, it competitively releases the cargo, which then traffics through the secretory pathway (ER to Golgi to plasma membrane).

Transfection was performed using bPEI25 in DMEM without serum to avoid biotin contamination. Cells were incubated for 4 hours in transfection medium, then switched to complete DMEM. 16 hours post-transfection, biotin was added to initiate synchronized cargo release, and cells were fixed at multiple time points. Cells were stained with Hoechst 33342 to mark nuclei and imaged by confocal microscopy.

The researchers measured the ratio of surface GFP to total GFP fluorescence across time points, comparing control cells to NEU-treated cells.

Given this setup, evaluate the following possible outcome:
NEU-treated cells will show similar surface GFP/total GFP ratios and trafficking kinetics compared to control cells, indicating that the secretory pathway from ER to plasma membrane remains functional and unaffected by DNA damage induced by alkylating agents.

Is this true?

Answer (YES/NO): NO